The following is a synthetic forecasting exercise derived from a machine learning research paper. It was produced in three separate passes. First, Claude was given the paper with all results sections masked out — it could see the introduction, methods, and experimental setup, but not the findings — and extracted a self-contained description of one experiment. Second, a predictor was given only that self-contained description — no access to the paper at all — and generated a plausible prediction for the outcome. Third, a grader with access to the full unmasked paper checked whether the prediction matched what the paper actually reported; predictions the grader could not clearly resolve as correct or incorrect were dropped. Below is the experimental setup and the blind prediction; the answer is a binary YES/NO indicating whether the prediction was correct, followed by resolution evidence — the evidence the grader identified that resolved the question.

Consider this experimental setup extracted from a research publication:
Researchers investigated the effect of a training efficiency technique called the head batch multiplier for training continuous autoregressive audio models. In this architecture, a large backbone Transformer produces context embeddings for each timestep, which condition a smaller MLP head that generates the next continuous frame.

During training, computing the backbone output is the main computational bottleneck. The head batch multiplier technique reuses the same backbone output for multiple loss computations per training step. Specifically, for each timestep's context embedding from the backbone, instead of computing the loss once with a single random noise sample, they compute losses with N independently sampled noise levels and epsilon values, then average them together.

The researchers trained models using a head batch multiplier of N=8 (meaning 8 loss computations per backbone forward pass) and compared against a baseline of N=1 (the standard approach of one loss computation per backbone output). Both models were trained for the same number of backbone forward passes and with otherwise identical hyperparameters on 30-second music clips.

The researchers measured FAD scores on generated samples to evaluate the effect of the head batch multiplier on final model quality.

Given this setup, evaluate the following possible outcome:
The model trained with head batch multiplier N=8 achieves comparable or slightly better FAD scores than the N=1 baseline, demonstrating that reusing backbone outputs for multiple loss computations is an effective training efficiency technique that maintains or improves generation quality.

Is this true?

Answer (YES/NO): NO